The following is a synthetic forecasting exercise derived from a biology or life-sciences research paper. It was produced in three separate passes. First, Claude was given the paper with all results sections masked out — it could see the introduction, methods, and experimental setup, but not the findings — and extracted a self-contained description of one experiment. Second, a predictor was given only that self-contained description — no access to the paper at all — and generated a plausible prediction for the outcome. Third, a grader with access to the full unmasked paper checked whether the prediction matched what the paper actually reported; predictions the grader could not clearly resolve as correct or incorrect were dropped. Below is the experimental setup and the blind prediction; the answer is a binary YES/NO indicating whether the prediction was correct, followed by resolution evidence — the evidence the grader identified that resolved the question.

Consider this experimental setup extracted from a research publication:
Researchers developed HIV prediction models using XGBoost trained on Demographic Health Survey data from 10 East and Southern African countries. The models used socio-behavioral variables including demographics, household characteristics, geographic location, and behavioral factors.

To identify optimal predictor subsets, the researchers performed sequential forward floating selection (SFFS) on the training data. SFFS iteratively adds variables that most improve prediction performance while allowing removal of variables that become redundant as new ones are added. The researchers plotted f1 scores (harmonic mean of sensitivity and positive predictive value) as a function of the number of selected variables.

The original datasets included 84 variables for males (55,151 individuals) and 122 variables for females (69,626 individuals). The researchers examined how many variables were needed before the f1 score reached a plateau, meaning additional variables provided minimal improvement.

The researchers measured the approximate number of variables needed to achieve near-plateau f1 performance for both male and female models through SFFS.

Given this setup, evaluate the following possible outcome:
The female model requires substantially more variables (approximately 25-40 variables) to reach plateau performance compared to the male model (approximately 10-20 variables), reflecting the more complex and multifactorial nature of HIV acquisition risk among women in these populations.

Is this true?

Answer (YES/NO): YES